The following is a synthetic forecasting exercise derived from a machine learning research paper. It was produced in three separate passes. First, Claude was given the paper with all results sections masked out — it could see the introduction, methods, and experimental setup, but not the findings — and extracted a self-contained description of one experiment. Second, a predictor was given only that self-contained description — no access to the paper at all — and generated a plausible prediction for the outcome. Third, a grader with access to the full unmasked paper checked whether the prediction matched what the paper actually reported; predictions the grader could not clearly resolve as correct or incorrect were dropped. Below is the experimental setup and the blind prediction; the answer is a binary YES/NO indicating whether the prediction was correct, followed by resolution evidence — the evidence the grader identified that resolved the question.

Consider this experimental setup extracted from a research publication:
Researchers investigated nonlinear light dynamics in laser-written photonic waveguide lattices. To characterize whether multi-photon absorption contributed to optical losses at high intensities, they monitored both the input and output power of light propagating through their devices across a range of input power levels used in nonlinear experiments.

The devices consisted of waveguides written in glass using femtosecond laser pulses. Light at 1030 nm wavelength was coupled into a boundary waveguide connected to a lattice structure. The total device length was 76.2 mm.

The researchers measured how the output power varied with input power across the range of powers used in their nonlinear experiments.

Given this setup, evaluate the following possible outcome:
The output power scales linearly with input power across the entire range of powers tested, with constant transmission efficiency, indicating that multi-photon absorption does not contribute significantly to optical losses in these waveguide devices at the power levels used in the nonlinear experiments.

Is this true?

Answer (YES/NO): YES